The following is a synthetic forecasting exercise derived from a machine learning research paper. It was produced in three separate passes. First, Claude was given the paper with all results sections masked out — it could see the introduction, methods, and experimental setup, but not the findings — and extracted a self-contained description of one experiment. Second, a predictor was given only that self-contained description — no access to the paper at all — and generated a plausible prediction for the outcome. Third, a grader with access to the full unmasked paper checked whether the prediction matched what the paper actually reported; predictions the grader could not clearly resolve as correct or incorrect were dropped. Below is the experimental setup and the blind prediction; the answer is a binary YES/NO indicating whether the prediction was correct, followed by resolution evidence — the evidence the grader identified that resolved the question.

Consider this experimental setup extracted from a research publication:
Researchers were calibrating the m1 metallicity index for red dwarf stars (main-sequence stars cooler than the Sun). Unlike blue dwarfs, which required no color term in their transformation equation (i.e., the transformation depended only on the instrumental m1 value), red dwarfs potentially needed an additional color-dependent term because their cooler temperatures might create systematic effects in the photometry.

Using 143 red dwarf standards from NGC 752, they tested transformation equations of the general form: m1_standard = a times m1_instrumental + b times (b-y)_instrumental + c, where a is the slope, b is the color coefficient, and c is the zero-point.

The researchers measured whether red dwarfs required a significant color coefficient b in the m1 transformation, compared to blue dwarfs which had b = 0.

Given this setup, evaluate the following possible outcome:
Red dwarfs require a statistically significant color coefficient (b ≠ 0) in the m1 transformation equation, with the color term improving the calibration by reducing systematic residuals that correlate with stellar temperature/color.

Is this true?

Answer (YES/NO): YES